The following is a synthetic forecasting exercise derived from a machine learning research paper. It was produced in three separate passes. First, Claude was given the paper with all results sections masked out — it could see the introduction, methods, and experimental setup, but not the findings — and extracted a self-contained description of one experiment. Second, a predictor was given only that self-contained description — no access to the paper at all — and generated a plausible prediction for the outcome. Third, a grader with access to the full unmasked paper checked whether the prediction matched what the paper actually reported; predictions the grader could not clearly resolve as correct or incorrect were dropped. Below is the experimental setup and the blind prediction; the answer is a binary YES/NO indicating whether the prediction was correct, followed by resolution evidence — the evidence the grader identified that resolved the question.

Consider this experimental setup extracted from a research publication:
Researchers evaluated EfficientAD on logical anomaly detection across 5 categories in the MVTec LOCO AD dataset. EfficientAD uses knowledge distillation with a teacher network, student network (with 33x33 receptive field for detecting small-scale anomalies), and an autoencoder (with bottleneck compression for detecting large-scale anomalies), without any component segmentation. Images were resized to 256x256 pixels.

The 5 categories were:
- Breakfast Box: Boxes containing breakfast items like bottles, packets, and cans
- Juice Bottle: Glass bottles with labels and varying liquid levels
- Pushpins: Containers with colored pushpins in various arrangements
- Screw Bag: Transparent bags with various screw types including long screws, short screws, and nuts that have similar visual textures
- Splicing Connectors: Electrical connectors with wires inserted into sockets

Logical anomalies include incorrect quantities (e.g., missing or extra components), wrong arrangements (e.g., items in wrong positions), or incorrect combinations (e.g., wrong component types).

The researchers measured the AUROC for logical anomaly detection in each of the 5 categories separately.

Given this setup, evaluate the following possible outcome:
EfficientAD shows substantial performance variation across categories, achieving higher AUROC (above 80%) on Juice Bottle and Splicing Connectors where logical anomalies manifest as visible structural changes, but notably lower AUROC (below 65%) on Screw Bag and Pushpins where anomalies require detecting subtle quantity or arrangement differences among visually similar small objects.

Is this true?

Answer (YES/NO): NO